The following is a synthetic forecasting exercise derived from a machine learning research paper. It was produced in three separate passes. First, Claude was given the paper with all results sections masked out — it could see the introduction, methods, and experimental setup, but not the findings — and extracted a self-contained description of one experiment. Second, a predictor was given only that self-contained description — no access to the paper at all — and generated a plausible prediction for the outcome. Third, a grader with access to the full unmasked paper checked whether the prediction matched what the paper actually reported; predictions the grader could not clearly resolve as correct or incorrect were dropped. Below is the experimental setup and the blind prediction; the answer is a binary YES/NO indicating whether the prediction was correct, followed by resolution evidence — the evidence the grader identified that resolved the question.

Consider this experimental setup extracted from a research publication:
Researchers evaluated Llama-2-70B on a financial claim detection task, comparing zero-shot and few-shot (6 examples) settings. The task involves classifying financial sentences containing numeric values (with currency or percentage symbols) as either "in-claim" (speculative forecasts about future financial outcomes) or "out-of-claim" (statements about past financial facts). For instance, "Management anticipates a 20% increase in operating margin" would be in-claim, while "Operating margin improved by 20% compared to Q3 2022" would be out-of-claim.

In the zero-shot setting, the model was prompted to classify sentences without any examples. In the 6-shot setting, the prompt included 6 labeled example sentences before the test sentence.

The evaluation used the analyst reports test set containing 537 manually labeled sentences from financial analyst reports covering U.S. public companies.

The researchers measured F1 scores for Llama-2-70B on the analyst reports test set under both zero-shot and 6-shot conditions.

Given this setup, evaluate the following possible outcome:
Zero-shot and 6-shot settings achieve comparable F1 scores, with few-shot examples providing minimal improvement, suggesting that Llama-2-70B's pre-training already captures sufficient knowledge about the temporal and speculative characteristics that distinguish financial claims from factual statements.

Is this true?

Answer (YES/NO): NO